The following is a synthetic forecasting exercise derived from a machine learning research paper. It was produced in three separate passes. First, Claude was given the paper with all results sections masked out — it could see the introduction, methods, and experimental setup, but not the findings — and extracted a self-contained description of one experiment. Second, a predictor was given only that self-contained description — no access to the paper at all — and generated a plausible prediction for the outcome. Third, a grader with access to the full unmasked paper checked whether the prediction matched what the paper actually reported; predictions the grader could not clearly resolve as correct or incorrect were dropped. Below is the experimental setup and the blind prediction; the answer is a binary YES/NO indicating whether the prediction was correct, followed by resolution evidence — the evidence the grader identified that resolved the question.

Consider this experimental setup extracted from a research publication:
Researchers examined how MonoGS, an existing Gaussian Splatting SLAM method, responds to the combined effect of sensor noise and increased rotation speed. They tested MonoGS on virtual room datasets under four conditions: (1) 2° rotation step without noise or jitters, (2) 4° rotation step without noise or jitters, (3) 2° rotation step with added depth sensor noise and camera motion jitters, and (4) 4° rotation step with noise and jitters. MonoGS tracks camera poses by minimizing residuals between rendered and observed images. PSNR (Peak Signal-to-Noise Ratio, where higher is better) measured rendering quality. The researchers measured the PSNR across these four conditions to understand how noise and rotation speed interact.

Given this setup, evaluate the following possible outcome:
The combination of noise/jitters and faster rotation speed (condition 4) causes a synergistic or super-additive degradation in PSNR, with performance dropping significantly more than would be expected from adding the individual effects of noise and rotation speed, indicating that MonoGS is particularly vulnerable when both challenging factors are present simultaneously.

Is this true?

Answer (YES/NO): NO